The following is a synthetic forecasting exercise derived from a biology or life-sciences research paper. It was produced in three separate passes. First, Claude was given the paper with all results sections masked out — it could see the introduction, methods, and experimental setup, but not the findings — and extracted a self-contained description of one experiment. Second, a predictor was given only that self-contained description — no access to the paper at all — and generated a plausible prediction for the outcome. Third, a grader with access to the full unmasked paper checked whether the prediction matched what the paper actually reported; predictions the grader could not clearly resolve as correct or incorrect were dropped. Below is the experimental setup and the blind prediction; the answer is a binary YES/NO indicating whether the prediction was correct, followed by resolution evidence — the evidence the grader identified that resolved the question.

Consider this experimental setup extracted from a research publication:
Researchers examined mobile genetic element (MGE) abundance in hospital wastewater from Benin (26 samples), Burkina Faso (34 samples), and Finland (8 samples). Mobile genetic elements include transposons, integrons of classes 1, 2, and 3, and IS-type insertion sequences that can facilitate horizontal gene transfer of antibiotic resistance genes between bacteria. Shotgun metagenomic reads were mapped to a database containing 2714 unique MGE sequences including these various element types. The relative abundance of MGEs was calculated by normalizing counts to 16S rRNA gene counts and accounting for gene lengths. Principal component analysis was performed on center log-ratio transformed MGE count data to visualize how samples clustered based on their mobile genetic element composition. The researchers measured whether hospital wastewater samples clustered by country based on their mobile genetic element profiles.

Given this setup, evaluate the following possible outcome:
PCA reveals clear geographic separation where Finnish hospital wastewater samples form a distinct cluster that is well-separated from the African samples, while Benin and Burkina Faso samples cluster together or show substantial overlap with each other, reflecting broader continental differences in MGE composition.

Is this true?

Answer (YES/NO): YES